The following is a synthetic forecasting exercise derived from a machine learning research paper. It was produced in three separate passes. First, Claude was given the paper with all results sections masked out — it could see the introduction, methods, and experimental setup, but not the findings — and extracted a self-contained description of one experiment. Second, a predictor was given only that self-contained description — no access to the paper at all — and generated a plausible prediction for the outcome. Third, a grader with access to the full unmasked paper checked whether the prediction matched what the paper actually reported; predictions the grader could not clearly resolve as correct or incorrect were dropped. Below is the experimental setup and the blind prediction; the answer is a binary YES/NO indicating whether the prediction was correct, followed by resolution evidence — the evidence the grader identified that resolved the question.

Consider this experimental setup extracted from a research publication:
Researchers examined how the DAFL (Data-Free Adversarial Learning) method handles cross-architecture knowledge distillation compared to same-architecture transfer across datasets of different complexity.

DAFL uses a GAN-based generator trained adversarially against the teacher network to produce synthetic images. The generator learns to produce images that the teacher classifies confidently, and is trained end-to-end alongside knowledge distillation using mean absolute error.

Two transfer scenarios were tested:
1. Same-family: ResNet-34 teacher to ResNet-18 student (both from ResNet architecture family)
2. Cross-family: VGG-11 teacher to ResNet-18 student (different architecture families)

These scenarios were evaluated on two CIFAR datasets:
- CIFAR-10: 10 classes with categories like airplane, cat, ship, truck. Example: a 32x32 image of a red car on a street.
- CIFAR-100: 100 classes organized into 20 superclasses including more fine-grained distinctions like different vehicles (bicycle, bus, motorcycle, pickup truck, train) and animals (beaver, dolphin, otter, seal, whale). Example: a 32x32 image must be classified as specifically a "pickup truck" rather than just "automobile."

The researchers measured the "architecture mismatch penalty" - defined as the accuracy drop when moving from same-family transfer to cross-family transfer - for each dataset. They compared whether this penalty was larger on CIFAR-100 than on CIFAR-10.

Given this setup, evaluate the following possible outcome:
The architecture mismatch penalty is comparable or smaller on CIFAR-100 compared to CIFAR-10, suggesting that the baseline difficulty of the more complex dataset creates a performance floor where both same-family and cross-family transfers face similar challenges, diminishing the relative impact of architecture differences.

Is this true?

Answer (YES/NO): NO